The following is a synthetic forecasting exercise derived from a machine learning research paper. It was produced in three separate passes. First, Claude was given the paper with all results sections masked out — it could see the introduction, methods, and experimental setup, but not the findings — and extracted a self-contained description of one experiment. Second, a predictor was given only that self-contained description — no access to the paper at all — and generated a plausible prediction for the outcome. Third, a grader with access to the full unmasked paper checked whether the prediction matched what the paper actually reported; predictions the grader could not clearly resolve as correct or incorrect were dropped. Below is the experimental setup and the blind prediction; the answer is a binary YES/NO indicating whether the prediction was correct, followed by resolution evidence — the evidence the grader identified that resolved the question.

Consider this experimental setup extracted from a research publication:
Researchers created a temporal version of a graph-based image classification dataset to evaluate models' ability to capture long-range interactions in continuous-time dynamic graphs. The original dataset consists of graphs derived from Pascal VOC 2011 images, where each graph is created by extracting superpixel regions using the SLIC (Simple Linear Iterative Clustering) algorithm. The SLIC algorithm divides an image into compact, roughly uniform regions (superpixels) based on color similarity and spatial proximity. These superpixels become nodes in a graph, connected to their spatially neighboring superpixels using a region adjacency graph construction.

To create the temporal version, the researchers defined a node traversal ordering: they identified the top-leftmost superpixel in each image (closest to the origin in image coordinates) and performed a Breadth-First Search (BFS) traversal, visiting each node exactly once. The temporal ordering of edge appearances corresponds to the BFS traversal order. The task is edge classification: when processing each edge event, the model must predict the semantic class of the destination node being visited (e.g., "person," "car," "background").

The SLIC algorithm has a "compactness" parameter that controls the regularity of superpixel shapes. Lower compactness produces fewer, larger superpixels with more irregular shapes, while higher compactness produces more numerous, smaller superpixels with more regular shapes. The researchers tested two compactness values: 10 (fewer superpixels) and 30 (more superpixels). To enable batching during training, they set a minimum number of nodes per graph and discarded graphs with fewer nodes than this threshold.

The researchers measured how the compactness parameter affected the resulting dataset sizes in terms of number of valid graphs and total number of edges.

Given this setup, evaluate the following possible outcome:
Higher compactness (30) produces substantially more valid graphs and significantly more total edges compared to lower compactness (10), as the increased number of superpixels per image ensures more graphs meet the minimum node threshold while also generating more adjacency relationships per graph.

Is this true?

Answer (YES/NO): NO